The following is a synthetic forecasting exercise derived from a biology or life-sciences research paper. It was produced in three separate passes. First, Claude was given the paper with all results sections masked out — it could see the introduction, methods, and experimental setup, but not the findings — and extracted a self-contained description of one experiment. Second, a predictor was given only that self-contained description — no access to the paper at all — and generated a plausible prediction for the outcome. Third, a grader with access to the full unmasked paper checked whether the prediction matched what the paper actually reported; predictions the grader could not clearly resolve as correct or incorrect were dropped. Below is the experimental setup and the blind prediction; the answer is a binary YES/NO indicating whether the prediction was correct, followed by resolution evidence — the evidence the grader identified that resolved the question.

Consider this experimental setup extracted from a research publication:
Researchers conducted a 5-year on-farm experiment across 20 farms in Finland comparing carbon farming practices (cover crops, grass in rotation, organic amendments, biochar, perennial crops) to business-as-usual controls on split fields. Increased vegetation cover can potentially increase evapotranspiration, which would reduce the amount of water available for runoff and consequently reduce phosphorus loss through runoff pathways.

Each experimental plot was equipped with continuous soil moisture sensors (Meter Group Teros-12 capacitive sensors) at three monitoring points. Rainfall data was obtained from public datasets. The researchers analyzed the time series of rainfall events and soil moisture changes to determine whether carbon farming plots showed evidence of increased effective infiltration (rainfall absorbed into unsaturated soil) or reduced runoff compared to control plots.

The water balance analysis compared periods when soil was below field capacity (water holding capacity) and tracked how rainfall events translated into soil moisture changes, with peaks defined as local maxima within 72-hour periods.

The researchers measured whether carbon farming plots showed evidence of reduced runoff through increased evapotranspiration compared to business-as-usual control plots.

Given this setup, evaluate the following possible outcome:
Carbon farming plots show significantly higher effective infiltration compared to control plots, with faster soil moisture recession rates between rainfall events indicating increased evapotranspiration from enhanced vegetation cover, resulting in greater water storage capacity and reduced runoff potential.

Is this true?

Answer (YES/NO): NO